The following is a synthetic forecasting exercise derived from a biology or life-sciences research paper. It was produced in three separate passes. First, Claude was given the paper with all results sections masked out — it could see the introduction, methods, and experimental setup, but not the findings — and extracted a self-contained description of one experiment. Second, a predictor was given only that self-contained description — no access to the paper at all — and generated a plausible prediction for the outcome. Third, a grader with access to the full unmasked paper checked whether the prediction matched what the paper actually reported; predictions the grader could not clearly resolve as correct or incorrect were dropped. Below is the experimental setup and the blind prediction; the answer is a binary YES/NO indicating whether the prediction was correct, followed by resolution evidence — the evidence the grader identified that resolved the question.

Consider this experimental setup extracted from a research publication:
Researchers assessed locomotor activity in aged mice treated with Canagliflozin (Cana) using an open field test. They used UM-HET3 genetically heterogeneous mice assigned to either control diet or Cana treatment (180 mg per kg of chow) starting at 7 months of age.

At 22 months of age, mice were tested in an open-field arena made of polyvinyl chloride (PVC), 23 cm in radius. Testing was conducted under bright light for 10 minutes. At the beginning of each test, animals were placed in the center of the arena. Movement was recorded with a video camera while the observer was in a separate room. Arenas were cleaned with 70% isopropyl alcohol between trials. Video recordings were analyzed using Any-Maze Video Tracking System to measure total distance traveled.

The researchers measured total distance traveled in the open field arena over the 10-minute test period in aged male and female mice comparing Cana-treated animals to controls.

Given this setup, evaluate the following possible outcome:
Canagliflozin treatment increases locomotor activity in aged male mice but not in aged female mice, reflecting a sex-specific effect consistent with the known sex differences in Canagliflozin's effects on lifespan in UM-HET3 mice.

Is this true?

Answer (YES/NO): YES